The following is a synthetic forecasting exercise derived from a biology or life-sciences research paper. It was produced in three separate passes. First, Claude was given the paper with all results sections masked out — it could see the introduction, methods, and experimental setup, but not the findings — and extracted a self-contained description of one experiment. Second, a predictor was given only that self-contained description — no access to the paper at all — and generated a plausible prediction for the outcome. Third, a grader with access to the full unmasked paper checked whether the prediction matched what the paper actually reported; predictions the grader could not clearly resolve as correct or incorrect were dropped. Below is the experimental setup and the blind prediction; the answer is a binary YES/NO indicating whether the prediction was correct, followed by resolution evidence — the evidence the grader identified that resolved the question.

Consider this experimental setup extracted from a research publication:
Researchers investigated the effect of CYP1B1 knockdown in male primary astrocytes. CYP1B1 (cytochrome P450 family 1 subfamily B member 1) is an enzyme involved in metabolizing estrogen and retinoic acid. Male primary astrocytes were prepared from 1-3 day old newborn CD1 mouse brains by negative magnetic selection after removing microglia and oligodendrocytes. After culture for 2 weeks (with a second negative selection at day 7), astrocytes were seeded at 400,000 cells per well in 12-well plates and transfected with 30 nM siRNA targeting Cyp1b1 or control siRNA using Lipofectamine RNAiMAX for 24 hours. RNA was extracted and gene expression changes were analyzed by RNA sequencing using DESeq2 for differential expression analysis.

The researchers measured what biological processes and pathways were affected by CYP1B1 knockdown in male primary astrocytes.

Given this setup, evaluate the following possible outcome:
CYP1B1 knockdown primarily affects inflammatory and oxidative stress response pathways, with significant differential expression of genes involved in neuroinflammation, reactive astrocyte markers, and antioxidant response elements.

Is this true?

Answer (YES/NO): NO